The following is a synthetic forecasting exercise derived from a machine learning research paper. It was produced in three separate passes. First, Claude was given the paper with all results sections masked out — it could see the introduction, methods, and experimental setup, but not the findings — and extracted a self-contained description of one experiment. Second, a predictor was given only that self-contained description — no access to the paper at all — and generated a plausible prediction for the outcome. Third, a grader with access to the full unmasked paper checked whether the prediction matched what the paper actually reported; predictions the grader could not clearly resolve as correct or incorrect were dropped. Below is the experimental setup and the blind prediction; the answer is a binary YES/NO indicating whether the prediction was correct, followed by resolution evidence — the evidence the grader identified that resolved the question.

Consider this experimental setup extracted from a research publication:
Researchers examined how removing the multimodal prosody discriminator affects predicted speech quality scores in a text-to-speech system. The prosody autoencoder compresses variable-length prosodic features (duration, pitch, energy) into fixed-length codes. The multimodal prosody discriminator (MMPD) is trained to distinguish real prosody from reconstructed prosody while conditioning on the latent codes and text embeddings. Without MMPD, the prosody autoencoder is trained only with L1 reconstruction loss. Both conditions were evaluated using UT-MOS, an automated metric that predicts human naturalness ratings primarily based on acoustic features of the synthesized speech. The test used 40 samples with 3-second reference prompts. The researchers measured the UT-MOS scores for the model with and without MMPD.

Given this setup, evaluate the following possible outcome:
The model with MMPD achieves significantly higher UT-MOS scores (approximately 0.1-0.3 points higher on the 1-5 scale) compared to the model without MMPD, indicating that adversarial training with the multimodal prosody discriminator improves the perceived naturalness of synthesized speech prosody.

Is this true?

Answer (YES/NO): NO